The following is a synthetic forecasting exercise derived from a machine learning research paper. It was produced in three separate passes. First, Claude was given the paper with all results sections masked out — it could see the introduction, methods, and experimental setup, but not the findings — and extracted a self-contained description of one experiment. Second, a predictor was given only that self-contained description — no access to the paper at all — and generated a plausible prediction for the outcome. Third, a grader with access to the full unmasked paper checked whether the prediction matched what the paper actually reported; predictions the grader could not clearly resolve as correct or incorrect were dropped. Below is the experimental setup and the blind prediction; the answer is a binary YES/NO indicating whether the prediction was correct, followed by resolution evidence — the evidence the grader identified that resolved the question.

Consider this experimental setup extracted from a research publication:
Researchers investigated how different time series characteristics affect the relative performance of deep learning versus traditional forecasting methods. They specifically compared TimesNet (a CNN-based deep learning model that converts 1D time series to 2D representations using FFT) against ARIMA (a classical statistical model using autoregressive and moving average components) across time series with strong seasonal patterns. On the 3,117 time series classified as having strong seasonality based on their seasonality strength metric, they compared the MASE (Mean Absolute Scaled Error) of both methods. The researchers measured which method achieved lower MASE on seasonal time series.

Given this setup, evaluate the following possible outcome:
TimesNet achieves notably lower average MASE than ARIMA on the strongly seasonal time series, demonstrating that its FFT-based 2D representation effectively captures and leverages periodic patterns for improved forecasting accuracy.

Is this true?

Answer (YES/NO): YES